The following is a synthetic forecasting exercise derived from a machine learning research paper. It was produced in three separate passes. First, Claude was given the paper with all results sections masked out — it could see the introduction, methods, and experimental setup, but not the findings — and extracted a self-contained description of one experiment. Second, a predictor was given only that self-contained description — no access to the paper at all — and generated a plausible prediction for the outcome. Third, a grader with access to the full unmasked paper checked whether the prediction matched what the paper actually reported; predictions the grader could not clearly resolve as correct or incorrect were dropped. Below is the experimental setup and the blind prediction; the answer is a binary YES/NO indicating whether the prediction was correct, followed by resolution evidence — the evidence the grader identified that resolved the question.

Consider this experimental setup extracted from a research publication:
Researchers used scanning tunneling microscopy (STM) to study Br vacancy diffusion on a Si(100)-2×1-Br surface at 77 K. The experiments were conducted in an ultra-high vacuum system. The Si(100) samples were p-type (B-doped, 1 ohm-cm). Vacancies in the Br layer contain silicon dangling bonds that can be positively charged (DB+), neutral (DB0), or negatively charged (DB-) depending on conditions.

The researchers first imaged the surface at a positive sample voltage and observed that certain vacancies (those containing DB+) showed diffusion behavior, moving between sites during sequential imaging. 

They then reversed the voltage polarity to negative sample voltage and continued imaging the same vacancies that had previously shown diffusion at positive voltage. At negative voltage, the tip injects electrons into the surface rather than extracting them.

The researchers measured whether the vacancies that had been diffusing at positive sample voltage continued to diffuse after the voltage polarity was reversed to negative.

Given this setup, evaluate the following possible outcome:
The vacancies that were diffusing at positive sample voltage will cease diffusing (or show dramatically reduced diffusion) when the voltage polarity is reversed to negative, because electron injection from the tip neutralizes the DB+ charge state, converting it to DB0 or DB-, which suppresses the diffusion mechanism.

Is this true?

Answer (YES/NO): YES